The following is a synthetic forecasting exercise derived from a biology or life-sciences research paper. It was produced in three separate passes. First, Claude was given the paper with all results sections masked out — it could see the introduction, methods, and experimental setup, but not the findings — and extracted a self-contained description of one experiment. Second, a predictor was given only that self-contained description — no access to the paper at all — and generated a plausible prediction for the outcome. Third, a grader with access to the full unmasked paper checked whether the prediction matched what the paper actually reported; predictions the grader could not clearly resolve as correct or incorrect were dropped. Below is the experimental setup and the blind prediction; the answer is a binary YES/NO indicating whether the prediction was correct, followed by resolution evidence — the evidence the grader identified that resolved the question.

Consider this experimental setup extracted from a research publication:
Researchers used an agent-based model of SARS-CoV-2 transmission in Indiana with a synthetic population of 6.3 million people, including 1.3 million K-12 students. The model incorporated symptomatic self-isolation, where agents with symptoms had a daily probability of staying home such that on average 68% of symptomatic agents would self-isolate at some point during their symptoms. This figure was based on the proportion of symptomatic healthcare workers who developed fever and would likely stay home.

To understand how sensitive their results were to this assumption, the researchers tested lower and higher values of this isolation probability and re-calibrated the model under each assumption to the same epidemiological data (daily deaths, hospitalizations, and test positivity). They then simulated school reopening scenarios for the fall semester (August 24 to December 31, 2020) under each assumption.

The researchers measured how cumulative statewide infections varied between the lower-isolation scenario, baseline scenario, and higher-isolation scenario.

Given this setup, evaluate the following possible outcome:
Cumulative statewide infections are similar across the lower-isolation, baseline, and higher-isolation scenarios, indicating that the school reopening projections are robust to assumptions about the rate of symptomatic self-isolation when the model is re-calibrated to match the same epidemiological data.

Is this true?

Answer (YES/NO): YES